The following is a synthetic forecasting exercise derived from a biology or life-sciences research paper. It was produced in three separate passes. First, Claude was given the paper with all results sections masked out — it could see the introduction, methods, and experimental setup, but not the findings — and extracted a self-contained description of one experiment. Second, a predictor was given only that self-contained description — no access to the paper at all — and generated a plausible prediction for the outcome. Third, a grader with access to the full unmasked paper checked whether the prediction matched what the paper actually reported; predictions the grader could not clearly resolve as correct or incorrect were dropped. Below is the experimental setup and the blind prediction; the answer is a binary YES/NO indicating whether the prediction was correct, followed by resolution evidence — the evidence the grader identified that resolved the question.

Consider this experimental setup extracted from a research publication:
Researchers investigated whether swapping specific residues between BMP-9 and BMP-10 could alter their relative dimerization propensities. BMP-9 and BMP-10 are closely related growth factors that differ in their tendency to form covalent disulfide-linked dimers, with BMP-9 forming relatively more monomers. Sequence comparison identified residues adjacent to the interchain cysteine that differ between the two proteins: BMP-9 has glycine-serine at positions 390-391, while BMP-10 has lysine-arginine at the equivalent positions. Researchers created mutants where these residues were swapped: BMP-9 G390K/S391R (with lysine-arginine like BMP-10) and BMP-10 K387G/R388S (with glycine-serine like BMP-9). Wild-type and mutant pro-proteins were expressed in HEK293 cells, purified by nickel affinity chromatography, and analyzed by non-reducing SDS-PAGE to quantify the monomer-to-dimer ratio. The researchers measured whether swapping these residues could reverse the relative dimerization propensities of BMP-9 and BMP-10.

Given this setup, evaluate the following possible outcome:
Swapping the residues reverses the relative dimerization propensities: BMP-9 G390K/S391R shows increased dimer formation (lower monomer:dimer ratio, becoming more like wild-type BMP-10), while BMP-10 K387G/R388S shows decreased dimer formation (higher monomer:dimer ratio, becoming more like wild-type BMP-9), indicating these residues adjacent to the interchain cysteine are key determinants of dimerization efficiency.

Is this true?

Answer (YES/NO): NO